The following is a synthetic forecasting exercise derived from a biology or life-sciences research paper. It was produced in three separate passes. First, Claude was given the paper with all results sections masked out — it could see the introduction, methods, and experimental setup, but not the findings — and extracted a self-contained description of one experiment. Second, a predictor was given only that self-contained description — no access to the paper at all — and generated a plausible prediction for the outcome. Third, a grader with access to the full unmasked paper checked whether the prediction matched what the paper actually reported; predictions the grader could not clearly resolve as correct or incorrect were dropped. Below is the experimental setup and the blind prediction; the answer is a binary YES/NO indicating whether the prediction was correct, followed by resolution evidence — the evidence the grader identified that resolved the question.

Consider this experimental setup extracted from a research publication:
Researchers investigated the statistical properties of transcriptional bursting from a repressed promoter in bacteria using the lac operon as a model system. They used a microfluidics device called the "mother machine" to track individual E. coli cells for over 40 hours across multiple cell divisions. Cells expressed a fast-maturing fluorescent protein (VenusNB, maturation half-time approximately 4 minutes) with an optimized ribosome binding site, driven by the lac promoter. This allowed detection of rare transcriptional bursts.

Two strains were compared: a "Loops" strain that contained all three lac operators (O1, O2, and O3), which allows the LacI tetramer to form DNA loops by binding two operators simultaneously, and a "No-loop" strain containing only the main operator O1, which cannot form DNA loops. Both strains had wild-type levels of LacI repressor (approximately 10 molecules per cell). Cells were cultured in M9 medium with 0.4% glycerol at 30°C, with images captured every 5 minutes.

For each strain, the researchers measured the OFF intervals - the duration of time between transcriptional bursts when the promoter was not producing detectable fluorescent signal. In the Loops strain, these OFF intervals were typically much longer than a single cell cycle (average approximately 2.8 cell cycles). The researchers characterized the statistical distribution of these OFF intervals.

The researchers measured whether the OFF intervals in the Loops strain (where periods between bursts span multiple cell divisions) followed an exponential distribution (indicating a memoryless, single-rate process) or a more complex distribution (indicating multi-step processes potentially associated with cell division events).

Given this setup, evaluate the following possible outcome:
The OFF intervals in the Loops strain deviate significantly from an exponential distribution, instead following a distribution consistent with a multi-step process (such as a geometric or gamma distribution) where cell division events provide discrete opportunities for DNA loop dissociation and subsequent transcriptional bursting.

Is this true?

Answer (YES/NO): NO